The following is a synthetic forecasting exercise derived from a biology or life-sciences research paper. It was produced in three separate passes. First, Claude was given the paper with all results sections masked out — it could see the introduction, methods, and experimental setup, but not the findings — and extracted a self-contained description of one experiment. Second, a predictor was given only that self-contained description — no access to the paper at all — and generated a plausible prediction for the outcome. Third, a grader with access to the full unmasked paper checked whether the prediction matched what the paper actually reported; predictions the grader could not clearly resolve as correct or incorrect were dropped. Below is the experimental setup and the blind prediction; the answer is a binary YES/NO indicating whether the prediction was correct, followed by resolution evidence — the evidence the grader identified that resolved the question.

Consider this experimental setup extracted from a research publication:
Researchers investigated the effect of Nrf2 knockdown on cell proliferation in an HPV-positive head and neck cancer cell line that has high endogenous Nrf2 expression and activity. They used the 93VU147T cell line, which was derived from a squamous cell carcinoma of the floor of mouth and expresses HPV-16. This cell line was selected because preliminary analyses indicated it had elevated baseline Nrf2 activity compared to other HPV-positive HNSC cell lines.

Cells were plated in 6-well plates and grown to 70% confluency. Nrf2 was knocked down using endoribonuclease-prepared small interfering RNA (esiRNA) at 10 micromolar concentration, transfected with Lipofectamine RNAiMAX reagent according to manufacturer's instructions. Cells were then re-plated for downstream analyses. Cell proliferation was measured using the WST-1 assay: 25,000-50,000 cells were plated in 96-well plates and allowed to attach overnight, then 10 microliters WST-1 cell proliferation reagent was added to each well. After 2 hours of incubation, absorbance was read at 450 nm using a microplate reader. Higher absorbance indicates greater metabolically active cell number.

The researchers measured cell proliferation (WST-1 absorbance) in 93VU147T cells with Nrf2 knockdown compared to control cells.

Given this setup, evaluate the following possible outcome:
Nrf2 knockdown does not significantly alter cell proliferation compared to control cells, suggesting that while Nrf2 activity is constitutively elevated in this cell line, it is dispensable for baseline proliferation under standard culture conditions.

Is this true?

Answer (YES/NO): NO